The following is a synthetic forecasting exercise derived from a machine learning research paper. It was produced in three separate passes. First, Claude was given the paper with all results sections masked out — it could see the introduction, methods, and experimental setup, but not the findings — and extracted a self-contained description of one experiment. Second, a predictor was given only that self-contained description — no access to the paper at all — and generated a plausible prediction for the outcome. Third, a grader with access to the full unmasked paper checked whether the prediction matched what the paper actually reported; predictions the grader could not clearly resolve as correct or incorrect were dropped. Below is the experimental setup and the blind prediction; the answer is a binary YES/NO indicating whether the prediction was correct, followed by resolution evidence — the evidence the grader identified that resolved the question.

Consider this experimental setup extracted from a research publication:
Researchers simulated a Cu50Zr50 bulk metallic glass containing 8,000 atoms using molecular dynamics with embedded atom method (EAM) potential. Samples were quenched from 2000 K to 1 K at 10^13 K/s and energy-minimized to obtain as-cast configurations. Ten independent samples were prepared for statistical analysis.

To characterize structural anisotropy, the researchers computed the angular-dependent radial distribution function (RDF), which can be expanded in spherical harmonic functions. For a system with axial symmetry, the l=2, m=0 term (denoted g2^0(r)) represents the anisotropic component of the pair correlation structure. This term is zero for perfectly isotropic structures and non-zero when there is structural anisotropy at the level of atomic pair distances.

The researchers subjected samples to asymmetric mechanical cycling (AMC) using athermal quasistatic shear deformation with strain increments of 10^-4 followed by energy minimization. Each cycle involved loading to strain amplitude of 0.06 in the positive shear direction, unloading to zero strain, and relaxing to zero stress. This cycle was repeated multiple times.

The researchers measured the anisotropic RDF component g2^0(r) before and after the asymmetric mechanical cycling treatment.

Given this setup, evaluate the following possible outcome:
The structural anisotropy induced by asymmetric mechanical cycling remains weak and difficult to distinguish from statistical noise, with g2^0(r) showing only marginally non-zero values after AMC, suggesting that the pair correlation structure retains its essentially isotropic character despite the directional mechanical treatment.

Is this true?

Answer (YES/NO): YES